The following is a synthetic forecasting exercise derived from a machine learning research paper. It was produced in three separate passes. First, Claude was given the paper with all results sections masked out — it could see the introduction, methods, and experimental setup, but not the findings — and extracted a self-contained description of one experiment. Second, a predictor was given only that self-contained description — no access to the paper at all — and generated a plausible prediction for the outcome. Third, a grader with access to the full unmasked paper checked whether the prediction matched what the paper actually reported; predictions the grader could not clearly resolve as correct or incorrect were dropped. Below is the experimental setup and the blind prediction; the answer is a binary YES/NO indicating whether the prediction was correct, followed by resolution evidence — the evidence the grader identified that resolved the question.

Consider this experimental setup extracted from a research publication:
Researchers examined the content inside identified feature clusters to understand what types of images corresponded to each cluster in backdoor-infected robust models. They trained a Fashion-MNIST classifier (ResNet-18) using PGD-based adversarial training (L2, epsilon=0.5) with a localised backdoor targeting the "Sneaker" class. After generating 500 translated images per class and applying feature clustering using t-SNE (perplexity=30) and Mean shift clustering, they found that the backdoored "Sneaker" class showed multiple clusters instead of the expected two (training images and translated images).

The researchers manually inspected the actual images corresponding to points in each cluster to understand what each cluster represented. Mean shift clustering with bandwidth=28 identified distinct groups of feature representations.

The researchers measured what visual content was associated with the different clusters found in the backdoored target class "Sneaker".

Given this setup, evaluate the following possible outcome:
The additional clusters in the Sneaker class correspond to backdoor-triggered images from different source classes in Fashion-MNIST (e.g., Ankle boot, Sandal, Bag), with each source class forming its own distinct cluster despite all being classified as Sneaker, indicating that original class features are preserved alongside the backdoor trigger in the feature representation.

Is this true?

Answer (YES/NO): NO